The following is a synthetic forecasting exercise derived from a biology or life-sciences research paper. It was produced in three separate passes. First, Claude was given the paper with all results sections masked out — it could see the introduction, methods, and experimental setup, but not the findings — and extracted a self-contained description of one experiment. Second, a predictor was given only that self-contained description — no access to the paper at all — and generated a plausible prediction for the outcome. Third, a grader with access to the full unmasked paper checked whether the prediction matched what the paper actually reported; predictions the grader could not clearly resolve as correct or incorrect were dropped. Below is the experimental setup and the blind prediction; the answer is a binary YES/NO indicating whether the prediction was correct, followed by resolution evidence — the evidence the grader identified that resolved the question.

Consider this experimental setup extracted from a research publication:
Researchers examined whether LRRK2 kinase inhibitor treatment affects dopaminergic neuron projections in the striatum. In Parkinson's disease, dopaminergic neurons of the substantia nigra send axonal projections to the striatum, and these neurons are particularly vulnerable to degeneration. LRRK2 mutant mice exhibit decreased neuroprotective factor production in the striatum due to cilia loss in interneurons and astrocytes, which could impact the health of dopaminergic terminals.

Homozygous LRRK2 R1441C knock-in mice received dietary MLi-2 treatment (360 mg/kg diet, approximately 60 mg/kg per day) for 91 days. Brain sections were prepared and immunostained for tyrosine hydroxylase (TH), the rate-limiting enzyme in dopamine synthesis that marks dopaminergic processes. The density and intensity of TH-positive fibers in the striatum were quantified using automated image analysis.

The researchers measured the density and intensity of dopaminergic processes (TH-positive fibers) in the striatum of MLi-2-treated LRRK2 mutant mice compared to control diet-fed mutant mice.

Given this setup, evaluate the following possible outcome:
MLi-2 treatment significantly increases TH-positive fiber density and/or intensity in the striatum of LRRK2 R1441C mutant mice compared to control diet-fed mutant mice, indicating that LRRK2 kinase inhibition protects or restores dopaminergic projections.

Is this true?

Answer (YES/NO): YES